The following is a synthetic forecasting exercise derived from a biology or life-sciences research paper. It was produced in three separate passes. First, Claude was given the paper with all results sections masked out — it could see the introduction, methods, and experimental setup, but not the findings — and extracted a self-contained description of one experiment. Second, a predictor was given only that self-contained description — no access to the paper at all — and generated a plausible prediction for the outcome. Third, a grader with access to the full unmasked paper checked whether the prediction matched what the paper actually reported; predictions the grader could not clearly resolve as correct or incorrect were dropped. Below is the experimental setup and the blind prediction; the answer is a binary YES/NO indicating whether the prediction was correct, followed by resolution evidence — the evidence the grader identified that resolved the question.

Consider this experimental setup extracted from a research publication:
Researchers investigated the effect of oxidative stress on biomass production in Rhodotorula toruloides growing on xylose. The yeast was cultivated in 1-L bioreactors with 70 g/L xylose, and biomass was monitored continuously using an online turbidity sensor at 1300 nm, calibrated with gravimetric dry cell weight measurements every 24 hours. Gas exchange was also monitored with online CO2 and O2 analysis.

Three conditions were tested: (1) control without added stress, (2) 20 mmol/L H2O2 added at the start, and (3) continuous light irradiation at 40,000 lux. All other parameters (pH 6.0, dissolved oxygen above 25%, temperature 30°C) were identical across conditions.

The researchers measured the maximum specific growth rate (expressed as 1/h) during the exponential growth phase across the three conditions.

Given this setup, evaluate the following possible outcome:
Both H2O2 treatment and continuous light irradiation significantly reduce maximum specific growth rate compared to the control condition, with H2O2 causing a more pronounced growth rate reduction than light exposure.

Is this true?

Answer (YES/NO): NO